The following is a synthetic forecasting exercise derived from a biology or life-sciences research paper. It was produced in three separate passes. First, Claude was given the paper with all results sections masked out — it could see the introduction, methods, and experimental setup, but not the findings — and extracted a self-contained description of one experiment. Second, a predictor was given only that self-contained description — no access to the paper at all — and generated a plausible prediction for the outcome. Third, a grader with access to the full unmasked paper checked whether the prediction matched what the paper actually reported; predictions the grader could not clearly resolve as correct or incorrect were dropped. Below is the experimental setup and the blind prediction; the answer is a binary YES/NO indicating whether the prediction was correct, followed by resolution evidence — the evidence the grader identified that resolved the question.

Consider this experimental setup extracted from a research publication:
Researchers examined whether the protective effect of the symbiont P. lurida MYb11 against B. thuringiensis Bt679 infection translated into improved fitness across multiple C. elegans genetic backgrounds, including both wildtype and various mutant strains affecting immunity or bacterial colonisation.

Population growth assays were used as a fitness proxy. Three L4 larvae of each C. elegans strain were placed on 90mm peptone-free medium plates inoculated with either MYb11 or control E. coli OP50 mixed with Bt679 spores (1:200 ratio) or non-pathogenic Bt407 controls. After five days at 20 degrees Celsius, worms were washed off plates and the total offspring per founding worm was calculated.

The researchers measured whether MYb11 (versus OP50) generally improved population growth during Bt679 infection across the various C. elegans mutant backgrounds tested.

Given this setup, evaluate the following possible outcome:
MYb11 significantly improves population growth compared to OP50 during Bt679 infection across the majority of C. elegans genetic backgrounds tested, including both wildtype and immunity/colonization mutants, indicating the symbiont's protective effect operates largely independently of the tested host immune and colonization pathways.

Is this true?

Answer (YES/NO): NO